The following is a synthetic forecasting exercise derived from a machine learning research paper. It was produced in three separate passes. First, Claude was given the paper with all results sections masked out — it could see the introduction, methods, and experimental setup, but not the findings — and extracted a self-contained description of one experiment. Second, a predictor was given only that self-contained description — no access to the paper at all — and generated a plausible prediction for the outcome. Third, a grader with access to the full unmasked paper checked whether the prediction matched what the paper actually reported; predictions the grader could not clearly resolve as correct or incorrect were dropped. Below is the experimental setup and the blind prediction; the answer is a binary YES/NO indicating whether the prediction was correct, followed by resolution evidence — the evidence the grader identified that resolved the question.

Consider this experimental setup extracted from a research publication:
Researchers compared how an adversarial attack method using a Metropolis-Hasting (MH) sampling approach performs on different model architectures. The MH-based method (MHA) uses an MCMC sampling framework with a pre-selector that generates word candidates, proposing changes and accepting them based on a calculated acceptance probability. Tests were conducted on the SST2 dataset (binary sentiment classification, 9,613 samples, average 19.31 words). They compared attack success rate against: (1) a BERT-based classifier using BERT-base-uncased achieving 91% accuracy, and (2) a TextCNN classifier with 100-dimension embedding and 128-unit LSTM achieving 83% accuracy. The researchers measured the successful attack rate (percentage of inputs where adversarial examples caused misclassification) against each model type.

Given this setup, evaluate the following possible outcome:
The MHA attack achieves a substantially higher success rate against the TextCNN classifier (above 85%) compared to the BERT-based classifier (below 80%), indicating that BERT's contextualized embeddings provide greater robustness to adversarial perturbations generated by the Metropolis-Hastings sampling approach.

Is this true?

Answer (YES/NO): NO